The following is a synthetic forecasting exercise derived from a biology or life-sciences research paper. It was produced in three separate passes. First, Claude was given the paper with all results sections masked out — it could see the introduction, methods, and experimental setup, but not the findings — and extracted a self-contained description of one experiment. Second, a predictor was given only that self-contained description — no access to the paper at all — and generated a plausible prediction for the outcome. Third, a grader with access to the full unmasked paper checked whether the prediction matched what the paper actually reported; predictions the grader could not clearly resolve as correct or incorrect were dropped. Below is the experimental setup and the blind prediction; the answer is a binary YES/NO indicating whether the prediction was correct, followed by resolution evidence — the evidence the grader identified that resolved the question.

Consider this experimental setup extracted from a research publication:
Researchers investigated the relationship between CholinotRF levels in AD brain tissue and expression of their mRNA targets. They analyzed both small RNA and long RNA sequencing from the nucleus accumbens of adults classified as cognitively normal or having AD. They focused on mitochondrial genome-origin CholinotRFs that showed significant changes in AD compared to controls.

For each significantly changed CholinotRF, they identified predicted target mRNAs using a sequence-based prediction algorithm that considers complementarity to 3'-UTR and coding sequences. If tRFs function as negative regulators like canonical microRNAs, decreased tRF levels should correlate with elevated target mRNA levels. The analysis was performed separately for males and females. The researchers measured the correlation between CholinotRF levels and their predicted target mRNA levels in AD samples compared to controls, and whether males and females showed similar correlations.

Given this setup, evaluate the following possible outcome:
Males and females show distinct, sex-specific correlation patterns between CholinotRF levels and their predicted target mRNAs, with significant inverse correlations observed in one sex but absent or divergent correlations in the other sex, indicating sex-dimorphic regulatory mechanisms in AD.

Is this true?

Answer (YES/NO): YES